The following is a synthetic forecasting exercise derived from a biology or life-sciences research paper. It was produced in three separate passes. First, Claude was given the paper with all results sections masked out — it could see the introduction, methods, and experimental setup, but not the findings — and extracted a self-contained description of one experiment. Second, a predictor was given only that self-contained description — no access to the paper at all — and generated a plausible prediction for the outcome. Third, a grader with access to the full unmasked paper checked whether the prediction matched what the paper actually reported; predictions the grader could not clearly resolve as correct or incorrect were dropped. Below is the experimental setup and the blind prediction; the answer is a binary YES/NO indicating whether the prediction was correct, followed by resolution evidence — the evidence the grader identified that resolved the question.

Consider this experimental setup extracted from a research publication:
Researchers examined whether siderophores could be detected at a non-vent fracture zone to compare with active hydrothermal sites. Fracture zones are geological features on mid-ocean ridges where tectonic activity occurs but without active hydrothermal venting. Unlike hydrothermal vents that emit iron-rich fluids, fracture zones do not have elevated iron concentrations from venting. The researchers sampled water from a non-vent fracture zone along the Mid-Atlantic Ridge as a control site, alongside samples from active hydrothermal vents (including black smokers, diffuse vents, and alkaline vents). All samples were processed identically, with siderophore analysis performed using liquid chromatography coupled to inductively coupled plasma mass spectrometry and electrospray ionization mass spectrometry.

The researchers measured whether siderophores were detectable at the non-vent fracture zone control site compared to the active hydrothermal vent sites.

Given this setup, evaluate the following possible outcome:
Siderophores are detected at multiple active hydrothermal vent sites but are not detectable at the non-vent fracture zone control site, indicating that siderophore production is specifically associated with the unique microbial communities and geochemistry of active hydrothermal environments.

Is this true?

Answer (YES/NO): NO